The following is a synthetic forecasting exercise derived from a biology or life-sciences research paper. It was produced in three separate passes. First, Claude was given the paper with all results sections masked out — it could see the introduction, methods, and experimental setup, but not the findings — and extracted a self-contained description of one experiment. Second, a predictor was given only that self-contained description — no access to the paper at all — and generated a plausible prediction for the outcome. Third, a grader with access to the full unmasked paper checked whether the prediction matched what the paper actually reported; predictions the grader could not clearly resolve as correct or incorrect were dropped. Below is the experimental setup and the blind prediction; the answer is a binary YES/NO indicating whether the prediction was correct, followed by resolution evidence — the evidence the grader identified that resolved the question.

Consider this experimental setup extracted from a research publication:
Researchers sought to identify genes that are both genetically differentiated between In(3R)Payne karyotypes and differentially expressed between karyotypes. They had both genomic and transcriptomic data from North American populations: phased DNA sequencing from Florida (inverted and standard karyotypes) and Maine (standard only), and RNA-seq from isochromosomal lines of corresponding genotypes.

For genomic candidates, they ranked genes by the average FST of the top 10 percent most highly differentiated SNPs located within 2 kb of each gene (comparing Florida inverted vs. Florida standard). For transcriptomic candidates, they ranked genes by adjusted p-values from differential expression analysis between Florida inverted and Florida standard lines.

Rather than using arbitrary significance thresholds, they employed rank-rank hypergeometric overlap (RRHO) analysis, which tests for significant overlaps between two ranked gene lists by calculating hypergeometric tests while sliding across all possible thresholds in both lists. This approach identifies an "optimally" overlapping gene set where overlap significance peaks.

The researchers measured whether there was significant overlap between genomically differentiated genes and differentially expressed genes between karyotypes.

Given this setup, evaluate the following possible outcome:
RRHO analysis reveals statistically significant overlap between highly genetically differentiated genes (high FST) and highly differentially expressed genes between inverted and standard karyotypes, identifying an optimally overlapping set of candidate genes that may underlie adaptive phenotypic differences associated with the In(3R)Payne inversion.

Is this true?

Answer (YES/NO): YES